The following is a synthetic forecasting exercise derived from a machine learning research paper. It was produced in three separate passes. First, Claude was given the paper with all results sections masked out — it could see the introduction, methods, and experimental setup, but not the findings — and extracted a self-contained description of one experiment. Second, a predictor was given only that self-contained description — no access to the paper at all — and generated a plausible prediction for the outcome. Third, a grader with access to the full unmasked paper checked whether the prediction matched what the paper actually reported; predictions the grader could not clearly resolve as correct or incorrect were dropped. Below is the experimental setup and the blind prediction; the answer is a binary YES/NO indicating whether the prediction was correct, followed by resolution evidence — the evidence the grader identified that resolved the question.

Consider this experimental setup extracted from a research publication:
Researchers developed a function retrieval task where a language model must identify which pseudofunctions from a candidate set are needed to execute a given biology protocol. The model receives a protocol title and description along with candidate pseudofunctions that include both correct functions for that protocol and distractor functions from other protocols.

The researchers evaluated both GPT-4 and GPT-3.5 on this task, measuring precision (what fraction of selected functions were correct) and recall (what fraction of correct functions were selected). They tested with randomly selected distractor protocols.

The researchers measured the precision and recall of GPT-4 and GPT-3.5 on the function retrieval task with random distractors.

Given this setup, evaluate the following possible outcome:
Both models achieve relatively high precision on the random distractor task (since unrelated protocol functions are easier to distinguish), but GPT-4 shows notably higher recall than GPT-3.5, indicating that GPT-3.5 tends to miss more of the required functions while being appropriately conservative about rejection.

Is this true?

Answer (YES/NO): NO